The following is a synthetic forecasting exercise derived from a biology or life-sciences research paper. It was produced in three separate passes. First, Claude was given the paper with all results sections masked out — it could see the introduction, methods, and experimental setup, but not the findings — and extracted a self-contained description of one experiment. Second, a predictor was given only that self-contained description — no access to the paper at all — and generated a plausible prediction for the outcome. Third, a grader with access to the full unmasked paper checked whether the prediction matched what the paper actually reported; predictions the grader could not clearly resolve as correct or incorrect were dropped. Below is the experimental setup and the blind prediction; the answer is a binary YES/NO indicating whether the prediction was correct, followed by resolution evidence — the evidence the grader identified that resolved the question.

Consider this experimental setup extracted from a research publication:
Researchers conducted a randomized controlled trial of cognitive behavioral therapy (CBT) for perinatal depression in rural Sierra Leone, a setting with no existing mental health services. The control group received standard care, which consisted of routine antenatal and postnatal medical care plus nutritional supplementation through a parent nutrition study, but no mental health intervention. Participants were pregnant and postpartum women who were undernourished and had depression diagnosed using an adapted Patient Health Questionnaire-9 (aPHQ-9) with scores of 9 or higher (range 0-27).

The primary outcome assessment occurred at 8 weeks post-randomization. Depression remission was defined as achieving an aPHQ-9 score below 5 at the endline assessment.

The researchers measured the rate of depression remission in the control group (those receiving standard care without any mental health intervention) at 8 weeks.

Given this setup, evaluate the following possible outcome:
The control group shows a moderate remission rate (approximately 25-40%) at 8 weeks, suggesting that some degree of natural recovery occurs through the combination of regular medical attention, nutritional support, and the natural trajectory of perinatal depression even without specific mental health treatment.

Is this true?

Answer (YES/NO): YES